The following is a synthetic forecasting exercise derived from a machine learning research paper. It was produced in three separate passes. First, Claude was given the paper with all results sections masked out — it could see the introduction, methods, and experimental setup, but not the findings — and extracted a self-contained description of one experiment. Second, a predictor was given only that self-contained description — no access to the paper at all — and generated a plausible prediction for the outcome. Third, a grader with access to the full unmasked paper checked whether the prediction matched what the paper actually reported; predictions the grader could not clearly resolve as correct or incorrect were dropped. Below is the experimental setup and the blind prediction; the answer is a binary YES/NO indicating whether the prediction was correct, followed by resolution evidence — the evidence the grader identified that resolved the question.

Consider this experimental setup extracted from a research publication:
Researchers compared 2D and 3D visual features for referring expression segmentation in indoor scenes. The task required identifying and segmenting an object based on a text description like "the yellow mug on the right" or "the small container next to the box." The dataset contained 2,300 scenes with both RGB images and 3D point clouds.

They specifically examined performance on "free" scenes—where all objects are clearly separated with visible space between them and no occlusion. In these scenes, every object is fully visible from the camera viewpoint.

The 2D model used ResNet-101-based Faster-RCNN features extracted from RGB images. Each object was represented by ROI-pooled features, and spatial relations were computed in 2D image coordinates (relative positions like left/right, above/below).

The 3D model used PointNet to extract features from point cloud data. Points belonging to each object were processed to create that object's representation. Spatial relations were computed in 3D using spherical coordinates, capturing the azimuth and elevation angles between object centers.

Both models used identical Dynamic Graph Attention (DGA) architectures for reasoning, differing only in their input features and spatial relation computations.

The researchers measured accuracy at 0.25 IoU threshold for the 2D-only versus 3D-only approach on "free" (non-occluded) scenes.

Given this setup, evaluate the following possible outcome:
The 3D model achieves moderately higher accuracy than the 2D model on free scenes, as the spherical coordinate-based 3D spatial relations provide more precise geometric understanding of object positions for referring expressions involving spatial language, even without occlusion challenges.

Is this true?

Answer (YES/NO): YES